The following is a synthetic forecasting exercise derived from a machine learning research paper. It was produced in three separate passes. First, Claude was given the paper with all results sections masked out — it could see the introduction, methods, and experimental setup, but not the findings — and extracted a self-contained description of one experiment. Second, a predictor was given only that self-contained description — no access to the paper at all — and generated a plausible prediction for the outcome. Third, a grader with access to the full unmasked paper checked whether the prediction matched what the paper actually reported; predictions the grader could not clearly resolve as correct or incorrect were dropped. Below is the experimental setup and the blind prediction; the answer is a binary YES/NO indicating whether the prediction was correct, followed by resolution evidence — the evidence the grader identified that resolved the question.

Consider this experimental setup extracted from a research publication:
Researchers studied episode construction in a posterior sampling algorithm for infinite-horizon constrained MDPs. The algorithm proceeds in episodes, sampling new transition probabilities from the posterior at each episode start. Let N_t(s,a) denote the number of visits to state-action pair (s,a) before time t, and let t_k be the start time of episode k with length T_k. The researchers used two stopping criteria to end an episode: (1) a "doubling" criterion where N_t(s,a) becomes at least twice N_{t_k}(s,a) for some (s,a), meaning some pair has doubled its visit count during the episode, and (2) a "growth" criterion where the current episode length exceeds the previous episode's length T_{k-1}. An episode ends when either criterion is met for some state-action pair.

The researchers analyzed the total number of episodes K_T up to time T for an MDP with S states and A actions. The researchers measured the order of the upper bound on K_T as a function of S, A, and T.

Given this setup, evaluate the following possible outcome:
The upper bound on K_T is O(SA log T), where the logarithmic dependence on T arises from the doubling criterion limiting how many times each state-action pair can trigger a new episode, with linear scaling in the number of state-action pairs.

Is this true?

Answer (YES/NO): NO